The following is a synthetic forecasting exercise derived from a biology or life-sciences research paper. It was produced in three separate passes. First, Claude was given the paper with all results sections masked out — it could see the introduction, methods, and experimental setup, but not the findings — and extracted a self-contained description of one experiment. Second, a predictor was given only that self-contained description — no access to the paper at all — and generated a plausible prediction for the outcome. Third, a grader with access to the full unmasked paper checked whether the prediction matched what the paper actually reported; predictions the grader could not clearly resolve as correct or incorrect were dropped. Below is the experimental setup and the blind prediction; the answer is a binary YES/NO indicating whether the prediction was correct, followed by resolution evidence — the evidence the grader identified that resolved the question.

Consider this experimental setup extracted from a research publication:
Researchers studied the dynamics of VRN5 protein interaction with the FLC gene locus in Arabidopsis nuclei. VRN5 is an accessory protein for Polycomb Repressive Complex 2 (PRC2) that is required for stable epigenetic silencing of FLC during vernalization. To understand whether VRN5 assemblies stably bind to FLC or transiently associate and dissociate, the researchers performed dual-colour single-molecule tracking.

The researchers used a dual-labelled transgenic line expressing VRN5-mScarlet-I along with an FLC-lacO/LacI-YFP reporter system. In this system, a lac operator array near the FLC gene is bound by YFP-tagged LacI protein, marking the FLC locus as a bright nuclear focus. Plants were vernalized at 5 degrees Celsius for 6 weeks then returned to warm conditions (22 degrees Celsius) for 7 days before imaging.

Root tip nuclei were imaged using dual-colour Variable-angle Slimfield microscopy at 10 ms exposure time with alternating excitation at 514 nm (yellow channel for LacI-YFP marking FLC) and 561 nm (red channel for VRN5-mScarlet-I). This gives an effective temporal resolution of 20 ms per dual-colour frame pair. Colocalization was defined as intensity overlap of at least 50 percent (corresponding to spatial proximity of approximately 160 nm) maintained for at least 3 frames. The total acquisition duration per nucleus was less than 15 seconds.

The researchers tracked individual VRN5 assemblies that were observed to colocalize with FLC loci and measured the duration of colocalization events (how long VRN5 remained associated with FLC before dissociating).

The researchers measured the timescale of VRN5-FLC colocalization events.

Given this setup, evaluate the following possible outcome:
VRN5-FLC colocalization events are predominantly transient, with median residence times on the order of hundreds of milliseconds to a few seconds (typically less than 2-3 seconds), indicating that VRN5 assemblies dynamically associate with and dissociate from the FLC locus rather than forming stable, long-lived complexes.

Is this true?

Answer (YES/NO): NO